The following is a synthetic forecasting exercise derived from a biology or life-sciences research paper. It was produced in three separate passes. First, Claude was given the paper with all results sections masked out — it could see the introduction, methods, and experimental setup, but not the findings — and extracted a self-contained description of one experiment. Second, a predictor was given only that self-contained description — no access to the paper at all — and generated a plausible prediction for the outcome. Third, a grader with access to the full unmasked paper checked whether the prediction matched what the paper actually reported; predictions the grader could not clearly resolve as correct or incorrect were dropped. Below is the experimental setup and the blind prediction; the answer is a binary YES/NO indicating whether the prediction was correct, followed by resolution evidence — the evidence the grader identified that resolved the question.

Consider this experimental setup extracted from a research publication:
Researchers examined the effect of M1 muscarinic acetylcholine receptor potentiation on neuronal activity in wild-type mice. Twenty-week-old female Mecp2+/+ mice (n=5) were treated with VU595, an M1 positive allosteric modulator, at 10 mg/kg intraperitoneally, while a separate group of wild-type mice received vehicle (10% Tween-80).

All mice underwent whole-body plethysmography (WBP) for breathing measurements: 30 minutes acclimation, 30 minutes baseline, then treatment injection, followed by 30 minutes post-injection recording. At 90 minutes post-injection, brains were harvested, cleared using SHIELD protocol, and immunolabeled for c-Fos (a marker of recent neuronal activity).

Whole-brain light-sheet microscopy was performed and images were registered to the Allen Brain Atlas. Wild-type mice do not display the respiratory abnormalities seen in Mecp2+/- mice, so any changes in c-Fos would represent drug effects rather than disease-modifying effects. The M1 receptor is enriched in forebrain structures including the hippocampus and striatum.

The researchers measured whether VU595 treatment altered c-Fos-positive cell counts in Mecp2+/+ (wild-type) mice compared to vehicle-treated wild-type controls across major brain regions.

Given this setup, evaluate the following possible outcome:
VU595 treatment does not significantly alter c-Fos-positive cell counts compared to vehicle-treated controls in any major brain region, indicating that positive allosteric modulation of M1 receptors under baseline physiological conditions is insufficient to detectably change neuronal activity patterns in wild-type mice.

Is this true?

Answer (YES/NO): NO